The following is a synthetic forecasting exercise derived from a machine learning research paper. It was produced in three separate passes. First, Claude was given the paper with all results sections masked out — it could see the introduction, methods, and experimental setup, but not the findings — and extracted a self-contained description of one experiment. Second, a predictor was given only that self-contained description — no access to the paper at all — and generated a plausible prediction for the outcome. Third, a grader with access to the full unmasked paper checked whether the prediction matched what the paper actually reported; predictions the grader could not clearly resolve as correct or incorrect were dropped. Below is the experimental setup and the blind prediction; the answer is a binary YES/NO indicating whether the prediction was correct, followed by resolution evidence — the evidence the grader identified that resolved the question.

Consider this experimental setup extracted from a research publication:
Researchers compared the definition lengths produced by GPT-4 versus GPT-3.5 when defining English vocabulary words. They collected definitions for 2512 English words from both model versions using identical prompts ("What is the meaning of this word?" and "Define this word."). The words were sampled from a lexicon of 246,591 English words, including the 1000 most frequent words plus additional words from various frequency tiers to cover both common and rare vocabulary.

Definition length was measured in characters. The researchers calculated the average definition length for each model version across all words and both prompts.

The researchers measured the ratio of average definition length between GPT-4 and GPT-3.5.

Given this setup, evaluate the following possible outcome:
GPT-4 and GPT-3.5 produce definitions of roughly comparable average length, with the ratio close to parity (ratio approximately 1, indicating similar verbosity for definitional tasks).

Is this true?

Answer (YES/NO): NO